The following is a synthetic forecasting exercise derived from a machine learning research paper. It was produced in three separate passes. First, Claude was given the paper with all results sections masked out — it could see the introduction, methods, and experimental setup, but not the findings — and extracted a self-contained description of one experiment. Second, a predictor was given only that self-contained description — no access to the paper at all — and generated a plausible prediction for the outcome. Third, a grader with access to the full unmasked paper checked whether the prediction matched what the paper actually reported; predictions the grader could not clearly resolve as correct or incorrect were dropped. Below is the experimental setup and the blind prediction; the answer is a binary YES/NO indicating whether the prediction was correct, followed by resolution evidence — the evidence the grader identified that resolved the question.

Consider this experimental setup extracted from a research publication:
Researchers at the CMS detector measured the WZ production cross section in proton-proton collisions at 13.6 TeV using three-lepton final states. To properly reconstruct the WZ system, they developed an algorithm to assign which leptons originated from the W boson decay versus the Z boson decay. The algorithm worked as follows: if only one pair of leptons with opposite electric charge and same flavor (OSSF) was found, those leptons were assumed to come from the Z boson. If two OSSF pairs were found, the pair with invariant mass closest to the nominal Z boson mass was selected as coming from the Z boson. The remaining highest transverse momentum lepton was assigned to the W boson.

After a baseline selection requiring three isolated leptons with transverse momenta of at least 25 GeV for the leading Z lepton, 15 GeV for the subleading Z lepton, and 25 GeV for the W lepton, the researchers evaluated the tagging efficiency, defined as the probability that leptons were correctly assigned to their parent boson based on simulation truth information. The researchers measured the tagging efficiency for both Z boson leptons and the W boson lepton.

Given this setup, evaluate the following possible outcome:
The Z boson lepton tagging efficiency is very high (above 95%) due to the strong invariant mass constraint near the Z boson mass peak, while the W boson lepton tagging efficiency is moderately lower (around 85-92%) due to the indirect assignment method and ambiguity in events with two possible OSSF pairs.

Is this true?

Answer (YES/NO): NO